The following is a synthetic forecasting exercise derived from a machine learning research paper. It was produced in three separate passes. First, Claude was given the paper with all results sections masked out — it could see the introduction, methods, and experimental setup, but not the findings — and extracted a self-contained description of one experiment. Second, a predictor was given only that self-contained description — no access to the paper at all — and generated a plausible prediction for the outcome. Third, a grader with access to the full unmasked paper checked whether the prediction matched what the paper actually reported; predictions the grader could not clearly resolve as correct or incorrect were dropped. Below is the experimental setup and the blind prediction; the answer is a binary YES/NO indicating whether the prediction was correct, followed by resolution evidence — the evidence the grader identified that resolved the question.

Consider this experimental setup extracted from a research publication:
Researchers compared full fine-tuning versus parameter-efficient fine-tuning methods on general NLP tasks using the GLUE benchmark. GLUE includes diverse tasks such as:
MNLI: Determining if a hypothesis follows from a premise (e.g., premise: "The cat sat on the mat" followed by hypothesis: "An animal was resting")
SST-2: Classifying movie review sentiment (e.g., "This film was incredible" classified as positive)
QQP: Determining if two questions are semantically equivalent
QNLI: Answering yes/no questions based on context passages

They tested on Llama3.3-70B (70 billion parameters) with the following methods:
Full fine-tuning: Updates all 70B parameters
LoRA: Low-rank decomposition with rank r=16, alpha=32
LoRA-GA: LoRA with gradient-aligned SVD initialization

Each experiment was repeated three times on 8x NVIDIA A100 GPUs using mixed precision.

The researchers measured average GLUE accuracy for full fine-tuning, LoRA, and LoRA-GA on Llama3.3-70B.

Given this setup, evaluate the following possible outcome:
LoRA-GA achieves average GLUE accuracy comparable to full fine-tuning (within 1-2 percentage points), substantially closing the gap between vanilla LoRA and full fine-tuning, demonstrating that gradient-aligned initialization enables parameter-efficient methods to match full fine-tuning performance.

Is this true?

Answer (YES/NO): NO